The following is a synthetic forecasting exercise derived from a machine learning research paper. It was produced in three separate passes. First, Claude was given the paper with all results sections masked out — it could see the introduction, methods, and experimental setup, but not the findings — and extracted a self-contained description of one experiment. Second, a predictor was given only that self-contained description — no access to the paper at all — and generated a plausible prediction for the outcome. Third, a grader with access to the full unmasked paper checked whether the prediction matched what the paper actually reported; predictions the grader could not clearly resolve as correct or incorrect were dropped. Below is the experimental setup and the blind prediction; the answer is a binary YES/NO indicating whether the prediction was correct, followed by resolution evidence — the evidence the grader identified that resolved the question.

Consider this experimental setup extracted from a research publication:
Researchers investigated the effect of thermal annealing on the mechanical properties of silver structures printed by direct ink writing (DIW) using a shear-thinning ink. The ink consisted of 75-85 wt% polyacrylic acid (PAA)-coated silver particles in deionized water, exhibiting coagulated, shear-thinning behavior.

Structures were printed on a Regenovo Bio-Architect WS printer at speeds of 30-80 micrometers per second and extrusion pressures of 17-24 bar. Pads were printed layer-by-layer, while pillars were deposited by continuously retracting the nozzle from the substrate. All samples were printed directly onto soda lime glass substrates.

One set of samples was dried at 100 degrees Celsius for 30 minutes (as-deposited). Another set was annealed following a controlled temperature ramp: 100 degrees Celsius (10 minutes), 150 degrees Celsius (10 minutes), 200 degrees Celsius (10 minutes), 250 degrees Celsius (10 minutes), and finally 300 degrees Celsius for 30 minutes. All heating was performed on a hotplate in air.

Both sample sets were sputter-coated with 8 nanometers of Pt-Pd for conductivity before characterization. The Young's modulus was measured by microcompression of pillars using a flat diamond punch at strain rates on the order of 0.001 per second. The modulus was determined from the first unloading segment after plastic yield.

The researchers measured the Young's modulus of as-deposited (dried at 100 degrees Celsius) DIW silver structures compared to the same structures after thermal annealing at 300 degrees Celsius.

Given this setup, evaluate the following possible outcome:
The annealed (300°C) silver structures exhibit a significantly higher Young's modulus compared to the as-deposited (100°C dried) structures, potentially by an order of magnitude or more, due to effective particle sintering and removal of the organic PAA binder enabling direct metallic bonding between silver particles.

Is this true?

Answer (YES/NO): NO